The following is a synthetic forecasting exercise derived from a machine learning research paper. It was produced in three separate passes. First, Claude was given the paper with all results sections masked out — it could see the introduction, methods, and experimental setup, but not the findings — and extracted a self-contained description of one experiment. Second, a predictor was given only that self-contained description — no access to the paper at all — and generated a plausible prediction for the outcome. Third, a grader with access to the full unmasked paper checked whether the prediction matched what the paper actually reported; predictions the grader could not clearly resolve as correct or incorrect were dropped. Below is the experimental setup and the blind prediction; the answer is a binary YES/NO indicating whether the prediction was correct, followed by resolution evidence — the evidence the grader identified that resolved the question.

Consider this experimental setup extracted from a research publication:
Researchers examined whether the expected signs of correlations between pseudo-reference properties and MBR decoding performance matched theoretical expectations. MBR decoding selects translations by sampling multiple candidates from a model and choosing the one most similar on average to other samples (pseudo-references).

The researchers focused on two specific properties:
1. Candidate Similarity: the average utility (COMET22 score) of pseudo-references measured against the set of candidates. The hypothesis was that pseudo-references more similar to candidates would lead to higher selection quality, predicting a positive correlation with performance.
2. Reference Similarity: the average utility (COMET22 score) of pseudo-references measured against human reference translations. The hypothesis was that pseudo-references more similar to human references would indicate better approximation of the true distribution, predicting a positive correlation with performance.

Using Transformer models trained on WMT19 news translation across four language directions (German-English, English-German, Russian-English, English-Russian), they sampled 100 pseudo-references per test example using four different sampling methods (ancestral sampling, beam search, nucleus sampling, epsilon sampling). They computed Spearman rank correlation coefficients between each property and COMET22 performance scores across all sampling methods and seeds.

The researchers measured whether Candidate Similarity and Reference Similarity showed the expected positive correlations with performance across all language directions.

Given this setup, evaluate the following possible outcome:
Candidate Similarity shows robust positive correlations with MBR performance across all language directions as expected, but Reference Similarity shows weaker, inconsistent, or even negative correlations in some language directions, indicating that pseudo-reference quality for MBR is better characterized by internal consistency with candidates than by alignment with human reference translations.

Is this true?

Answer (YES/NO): NO